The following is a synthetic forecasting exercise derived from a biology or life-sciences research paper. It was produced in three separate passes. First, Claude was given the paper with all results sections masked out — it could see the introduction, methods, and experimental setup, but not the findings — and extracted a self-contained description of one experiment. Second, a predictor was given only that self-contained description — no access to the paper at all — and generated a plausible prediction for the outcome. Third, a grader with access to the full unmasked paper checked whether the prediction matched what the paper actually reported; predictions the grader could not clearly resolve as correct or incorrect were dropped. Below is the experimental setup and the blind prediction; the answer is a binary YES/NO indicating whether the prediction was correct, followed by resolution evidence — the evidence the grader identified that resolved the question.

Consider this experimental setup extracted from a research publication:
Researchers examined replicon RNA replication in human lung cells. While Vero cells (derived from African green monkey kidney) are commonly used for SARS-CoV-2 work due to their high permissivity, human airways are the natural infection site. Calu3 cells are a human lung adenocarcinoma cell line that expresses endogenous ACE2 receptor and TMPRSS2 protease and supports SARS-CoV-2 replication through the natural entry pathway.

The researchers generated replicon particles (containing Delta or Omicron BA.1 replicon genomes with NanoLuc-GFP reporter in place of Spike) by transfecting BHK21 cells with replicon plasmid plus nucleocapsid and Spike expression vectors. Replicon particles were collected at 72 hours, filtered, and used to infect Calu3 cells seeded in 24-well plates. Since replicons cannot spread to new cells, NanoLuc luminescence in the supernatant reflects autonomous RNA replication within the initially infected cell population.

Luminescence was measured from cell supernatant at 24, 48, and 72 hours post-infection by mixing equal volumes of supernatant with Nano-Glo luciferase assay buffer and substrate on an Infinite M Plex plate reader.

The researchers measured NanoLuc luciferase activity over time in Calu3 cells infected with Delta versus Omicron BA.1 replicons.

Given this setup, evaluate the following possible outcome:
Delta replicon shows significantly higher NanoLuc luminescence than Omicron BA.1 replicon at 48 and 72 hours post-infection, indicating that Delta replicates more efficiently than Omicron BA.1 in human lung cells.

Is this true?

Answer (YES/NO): YES